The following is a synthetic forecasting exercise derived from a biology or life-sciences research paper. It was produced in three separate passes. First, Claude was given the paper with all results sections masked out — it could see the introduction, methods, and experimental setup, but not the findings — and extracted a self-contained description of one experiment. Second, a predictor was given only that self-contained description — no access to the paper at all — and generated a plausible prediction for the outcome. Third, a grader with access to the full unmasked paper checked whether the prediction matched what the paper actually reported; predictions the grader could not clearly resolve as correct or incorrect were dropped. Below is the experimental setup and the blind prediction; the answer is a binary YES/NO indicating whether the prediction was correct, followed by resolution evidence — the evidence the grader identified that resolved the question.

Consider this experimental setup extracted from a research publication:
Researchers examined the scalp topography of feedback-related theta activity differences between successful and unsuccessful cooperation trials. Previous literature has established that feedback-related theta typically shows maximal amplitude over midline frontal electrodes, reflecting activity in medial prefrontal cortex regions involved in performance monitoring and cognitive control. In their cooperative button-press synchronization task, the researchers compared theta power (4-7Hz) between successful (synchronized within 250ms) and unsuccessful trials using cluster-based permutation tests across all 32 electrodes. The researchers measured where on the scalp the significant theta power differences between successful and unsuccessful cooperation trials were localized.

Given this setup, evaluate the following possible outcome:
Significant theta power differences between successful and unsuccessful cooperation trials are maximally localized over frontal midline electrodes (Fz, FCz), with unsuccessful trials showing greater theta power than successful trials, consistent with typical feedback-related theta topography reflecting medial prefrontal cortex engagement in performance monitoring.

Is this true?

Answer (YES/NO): NO